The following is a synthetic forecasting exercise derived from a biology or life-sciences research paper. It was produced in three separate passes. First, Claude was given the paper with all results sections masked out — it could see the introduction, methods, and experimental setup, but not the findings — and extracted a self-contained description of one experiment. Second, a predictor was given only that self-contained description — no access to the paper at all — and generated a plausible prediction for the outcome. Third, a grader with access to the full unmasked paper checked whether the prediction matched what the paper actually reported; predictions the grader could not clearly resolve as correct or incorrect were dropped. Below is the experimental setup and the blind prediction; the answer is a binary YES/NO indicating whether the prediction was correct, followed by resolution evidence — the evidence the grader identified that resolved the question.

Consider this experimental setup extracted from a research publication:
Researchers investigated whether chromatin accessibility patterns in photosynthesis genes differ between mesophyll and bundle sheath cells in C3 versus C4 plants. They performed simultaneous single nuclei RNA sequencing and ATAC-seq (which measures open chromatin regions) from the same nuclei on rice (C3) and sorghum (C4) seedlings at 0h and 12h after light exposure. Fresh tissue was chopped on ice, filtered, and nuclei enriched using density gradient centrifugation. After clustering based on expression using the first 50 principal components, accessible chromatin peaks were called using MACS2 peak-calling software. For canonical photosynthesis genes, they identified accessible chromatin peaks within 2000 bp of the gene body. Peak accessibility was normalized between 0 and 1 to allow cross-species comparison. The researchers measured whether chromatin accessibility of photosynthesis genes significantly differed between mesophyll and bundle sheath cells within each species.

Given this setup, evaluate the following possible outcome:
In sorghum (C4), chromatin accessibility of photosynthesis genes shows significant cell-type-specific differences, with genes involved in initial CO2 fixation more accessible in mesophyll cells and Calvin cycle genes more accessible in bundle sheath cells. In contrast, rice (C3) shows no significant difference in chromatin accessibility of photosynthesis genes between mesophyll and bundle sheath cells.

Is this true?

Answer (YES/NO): NO